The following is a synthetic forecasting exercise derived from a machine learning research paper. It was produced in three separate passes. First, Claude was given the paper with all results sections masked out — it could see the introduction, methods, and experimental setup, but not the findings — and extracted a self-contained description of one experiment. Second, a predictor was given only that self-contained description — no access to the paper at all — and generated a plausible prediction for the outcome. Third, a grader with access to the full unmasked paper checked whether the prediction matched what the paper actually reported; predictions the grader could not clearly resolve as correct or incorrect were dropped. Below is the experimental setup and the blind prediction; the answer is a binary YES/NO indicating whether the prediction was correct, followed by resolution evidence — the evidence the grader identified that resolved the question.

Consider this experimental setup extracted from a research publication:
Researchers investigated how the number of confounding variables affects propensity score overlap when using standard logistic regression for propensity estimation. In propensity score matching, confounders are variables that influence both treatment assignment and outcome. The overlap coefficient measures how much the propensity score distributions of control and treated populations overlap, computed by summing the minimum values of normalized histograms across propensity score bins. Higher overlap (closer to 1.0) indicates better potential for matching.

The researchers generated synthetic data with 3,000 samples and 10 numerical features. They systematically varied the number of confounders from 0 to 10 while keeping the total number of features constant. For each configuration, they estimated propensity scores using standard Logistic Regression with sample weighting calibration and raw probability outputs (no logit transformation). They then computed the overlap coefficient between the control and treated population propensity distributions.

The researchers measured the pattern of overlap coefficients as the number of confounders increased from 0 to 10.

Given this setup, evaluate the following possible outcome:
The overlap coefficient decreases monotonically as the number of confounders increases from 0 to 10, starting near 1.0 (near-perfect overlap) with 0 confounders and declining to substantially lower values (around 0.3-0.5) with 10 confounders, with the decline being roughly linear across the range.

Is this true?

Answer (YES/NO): NO